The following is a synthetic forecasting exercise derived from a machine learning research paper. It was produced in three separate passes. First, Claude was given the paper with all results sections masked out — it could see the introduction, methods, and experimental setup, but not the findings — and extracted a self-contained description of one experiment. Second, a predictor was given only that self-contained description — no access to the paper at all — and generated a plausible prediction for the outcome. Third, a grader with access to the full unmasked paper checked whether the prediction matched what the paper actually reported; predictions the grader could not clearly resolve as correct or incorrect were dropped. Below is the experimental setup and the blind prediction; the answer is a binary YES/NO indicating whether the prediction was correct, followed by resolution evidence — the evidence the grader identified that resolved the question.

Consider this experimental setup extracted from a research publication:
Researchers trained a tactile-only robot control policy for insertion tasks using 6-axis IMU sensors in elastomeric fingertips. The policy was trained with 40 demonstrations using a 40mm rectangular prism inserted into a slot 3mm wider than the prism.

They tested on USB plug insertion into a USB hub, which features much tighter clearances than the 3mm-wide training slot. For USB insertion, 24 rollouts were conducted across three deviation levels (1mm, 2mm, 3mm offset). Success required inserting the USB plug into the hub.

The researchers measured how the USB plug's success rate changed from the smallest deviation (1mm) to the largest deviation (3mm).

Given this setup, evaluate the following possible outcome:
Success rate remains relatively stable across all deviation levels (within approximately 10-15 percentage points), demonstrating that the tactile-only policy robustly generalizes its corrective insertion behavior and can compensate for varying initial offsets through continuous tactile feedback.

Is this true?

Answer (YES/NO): NO